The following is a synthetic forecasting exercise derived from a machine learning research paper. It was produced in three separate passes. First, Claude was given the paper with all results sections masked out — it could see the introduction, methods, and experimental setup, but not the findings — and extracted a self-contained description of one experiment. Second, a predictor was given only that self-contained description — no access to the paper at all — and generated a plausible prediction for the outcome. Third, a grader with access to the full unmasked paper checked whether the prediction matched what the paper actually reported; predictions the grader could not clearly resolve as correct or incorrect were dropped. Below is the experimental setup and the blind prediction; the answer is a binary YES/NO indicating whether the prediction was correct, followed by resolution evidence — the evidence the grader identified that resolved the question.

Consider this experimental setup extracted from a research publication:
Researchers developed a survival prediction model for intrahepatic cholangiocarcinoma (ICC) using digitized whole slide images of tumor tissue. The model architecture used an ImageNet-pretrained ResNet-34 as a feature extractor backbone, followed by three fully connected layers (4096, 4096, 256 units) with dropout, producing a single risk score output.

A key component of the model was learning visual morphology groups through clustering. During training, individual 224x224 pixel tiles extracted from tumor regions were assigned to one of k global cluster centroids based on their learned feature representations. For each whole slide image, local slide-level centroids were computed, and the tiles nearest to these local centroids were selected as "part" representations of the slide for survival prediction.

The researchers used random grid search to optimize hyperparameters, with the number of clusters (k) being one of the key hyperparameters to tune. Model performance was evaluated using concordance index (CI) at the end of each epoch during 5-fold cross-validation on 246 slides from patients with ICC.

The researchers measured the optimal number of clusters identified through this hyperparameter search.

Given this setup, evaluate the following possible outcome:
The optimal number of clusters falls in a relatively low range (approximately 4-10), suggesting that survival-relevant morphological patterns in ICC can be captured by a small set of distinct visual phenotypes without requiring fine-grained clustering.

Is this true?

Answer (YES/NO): NO